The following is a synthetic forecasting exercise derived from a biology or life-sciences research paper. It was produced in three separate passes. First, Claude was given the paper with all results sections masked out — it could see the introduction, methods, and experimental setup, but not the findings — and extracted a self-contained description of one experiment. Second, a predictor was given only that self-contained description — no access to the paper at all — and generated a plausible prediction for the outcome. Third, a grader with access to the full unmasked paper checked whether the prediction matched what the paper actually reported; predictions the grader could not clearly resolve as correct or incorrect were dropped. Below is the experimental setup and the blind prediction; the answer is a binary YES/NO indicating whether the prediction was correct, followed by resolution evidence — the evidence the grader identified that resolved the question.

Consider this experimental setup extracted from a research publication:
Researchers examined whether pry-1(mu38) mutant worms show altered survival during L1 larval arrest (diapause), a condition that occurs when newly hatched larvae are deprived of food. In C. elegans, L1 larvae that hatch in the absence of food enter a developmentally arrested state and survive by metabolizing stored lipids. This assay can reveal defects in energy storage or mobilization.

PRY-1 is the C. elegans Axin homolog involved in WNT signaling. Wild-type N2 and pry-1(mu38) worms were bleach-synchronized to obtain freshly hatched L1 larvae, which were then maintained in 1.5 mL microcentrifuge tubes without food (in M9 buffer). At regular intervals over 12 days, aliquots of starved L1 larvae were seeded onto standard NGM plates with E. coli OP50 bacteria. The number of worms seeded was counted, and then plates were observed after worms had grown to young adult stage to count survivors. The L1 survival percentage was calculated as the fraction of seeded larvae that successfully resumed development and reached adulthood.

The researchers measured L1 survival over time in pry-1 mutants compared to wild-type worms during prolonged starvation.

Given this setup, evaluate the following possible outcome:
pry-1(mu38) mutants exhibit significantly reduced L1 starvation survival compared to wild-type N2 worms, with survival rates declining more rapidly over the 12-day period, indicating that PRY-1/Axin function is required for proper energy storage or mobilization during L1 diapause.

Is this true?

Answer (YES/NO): YES